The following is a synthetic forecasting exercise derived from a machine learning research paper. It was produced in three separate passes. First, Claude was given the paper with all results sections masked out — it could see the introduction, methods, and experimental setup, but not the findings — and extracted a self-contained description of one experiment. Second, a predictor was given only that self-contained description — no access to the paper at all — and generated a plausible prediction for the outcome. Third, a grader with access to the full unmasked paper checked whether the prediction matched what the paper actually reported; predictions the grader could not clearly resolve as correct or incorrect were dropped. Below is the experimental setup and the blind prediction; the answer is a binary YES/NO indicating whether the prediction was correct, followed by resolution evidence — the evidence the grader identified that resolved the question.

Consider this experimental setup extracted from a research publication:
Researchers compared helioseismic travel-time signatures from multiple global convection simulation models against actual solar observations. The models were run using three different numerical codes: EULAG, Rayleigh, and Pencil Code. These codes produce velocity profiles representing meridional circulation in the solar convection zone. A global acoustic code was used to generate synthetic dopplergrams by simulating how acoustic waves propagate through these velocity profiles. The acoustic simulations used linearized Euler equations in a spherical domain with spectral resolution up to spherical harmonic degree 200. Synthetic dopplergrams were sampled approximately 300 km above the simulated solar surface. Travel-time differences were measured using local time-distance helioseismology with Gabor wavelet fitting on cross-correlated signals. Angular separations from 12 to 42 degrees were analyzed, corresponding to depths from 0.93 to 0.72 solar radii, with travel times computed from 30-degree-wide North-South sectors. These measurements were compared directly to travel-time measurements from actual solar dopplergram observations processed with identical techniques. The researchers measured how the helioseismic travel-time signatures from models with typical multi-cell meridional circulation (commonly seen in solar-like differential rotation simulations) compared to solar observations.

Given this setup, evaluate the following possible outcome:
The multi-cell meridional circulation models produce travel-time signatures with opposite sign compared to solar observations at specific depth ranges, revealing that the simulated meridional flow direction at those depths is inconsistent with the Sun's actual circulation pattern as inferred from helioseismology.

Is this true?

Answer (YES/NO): NO